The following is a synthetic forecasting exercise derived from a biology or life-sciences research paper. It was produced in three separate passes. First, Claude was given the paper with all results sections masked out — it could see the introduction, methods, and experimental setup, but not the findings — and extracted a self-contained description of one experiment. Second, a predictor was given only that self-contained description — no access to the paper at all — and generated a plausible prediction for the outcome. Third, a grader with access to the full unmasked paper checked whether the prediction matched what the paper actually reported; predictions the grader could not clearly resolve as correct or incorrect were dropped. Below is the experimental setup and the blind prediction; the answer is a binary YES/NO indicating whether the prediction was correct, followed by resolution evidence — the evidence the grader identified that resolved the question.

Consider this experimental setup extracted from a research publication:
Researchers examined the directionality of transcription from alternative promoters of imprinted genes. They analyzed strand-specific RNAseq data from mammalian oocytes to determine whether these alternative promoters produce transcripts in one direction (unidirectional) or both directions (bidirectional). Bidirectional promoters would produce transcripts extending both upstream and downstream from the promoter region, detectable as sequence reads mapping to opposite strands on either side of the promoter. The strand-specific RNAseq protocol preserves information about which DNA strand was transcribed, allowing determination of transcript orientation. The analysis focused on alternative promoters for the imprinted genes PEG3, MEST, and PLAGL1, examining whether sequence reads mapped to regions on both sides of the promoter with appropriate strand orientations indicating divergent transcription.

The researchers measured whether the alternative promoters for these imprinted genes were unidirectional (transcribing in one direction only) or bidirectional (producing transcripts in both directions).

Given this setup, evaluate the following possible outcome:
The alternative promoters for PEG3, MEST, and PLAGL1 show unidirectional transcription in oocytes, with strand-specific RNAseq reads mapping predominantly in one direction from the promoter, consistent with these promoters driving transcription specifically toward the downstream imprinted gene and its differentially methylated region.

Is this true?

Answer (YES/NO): NO